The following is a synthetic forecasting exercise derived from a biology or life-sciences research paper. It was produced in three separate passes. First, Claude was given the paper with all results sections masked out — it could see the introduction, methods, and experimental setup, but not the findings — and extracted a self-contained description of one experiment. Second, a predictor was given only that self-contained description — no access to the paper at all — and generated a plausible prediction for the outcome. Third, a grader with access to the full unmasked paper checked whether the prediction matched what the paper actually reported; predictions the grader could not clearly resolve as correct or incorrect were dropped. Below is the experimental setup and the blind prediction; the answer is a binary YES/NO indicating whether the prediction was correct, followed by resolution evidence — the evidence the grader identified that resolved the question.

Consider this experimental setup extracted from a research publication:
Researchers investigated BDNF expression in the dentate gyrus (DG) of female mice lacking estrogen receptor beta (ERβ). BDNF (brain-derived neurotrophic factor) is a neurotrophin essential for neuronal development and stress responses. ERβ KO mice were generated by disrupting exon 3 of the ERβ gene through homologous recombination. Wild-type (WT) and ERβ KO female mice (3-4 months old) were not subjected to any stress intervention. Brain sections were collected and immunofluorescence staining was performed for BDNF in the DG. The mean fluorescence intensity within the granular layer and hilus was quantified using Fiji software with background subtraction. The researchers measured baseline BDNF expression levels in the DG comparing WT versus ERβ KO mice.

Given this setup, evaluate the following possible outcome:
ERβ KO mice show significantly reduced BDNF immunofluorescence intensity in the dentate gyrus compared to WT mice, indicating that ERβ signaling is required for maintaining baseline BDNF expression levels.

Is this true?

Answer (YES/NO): YES